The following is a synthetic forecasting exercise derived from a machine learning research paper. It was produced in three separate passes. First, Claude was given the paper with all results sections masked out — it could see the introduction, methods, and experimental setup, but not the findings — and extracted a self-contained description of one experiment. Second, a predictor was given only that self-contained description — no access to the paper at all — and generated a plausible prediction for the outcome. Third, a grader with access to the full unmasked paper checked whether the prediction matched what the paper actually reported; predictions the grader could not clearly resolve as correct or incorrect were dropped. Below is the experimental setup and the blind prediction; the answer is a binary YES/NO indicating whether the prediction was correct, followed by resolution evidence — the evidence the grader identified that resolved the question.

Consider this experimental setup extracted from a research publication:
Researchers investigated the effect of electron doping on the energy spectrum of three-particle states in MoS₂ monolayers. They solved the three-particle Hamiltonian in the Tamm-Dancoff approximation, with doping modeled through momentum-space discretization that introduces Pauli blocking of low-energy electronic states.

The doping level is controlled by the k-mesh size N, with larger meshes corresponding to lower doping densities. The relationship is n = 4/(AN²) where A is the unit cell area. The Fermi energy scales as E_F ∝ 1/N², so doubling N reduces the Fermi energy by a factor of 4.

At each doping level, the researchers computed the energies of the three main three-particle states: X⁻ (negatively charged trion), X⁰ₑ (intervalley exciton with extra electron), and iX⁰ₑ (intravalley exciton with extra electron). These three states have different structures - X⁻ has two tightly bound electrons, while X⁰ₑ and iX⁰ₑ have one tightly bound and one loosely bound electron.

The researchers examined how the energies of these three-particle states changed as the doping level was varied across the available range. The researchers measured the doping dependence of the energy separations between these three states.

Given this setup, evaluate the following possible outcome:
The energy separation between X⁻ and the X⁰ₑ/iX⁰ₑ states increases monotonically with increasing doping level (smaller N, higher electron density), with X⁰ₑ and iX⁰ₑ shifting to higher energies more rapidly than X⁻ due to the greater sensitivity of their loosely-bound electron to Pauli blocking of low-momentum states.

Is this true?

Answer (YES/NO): YES